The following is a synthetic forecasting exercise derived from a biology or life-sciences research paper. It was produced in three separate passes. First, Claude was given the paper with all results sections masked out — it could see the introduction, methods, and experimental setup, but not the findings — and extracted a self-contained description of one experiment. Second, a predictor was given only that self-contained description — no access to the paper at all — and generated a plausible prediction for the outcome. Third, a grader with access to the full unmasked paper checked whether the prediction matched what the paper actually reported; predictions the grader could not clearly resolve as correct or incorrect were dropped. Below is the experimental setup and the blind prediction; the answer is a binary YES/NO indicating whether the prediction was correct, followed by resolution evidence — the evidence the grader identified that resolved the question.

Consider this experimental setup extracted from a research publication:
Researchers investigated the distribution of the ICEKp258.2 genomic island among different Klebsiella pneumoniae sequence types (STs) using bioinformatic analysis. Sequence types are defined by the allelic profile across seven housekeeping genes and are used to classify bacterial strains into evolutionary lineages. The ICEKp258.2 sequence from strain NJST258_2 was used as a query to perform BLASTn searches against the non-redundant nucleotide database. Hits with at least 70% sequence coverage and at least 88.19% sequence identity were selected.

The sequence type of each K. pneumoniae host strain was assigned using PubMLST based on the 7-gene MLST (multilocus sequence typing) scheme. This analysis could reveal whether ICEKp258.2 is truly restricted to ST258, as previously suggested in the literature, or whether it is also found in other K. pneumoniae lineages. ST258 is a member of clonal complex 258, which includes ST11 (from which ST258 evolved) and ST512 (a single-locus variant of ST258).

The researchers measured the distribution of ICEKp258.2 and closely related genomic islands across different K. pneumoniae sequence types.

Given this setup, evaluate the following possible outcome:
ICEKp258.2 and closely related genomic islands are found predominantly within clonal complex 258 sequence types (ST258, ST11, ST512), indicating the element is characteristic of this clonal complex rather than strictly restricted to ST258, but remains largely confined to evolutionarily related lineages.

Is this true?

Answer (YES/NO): NO